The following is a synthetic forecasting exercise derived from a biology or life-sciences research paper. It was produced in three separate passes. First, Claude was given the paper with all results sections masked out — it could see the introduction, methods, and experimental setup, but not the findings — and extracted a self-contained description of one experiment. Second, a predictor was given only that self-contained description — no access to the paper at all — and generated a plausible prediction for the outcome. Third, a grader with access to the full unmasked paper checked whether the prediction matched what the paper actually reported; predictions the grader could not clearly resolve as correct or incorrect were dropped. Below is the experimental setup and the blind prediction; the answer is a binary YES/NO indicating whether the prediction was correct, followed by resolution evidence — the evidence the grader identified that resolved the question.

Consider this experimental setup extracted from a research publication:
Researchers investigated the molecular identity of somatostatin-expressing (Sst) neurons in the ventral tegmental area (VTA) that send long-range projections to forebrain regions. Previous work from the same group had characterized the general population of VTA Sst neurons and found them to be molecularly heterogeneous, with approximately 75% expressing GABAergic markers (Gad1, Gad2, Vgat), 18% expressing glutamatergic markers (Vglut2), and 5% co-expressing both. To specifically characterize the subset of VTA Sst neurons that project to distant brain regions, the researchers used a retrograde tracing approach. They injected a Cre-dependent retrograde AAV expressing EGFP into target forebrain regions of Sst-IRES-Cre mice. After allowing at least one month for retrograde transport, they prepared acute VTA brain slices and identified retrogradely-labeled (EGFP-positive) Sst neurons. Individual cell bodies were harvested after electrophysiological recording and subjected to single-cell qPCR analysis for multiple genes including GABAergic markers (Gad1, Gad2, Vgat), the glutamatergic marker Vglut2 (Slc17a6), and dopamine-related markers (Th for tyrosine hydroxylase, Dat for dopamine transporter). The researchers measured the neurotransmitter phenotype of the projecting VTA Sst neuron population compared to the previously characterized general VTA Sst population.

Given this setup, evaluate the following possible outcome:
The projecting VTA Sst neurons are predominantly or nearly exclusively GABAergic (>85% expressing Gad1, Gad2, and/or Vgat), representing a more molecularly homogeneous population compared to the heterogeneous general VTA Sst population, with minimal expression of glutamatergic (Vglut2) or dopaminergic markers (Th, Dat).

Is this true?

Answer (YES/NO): NO